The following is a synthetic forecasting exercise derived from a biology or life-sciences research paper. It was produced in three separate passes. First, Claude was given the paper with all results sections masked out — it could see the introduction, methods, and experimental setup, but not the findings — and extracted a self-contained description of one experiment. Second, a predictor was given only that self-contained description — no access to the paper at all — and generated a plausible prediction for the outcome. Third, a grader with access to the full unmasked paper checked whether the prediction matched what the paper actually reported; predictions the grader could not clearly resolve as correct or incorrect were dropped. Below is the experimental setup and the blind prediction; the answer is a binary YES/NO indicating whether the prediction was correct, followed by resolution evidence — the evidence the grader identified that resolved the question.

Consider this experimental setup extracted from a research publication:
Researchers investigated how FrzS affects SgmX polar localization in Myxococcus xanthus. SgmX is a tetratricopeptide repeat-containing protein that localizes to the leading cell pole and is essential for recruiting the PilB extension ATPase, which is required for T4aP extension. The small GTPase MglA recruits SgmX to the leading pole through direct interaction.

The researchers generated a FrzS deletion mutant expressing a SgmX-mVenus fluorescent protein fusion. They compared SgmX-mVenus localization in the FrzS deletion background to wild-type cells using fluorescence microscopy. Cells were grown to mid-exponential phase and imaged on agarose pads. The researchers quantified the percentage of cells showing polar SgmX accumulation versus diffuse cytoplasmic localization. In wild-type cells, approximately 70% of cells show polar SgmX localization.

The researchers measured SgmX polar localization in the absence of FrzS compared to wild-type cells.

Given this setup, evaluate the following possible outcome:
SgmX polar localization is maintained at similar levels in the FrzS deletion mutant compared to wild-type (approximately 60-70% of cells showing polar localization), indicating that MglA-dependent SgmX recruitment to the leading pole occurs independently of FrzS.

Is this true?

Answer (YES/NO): NO